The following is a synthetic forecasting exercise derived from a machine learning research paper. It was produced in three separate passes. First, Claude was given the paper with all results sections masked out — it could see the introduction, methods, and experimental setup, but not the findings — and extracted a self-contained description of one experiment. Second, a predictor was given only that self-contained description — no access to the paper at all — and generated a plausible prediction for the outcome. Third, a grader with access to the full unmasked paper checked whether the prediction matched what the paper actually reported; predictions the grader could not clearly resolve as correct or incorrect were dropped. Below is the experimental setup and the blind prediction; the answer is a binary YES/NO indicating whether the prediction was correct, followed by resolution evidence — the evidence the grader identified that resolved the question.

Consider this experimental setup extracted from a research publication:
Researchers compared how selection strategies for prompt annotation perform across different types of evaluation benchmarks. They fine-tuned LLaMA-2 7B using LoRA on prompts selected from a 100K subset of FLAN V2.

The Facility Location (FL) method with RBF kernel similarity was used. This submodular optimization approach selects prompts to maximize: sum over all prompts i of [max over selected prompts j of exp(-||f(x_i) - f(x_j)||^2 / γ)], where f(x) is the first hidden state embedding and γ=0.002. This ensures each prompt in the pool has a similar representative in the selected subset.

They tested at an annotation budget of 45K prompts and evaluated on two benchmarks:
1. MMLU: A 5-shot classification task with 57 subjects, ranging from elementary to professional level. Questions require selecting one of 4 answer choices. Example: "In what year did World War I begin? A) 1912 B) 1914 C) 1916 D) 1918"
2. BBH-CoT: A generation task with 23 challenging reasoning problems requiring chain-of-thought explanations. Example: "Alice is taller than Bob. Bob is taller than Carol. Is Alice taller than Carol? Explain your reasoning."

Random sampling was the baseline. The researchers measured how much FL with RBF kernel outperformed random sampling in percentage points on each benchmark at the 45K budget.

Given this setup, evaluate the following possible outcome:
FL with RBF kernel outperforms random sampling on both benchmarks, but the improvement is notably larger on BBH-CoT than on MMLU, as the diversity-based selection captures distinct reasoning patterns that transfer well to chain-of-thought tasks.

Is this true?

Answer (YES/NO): NO